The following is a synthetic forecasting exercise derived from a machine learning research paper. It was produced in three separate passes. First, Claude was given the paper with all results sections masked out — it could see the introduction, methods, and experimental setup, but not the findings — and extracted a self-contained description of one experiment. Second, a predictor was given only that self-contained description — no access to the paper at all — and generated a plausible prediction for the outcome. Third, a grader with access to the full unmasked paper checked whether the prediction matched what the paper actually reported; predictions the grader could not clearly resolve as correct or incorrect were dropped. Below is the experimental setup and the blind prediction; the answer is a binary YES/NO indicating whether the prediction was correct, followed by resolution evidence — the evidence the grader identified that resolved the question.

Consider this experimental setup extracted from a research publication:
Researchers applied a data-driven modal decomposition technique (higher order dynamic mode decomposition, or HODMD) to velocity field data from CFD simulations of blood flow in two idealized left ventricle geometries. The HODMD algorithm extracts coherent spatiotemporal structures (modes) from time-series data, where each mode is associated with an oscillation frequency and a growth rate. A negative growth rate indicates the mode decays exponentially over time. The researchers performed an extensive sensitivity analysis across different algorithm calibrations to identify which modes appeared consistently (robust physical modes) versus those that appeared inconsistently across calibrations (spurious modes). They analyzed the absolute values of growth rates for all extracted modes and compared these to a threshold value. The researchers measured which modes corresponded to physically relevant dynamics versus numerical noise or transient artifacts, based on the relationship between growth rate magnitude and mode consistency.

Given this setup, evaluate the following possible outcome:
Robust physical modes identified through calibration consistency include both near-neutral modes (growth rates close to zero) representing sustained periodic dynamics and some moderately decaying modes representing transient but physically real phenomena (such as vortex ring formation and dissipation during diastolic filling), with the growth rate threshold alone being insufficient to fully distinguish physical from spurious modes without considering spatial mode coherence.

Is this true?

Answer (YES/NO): NO